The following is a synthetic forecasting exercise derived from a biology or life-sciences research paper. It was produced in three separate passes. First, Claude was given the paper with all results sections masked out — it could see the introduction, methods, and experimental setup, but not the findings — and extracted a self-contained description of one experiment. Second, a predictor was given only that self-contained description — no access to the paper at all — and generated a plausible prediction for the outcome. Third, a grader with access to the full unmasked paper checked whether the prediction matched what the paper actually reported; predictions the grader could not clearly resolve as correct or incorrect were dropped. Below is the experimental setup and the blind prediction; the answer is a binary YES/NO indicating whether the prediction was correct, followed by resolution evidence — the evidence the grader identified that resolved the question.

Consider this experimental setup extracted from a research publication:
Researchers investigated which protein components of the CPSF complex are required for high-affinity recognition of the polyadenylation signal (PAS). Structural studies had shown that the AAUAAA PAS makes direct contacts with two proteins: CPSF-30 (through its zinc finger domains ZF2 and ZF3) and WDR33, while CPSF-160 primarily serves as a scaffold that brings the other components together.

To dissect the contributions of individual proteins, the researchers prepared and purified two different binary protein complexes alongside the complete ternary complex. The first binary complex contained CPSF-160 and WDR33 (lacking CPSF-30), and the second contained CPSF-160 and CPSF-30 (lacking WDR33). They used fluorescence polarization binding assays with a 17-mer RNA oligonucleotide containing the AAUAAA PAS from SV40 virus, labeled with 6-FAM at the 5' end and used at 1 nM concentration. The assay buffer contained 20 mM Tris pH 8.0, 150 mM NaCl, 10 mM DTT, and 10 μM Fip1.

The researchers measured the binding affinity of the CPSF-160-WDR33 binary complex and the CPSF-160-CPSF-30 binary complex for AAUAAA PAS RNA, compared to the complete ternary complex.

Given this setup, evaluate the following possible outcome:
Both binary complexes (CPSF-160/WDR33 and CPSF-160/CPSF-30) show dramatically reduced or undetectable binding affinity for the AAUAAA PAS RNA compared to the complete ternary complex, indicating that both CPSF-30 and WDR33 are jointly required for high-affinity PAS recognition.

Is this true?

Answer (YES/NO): YES